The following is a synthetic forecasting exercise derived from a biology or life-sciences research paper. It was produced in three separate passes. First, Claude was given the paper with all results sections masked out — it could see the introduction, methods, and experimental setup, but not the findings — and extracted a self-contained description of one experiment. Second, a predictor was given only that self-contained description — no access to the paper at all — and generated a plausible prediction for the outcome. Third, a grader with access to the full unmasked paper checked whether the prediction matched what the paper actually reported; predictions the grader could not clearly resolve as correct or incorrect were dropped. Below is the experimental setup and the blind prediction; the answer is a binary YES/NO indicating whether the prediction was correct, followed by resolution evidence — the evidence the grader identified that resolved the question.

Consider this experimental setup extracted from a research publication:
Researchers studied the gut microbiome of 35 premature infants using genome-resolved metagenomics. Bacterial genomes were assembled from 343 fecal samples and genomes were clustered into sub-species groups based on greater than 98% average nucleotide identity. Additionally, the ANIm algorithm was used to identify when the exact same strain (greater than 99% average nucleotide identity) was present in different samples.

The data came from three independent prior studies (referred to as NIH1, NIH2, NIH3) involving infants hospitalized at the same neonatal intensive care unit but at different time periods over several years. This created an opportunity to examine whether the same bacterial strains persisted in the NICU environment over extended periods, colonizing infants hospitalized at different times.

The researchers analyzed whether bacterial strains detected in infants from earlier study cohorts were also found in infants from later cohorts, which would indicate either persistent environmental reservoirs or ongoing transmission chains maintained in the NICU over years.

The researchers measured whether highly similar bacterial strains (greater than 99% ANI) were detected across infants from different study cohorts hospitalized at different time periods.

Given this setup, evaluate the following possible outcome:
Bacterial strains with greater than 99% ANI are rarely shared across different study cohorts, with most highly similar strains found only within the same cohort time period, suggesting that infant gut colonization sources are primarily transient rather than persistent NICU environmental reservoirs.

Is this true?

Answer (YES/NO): NO